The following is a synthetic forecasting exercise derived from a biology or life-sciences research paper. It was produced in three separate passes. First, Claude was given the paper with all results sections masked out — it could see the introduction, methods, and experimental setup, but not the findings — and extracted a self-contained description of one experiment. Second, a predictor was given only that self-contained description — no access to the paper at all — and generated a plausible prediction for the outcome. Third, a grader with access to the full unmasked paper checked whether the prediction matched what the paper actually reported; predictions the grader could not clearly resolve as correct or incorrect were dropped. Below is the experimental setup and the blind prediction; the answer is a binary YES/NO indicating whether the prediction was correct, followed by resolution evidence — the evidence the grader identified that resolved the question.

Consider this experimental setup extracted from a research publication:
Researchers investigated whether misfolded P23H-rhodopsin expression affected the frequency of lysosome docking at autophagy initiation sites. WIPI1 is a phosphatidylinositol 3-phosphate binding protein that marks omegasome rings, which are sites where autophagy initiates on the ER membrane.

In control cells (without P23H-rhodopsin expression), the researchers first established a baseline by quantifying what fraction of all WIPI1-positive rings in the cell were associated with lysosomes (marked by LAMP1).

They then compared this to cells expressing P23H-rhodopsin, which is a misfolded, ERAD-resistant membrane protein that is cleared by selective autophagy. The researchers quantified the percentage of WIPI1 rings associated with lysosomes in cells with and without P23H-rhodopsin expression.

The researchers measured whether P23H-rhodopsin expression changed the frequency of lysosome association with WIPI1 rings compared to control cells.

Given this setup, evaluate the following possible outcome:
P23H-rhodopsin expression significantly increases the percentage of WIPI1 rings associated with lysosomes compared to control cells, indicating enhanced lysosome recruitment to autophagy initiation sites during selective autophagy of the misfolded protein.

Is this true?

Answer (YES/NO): YES